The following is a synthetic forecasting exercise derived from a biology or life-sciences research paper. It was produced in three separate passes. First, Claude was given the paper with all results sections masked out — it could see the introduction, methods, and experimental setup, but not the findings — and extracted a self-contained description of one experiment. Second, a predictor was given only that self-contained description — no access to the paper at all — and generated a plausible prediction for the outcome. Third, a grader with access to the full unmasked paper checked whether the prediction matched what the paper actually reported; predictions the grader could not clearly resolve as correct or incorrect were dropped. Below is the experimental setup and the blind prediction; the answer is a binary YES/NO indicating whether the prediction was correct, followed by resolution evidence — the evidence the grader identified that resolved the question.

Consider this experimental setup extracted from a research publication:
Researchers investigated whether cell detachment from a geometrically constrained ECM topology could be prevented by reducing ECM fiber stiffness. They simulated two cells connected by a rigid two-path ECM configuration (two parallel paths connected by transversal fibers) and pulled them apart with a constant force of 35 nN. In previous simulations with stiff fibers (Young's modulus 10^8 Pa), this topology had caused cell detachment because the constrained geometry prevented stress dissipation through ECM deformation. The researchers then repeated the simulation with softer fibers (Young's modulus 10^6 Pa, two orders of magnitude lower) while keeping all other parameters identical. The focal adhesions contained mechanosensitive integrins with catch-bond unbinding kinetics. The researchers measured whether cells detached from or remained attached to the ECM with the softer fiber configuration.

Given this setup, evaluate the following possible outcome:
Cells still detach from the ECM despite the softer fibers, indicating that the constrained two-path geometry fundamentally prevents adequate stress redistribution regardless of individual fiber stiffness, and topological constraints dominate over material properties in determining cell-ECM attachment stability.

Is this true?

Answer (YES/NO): NO